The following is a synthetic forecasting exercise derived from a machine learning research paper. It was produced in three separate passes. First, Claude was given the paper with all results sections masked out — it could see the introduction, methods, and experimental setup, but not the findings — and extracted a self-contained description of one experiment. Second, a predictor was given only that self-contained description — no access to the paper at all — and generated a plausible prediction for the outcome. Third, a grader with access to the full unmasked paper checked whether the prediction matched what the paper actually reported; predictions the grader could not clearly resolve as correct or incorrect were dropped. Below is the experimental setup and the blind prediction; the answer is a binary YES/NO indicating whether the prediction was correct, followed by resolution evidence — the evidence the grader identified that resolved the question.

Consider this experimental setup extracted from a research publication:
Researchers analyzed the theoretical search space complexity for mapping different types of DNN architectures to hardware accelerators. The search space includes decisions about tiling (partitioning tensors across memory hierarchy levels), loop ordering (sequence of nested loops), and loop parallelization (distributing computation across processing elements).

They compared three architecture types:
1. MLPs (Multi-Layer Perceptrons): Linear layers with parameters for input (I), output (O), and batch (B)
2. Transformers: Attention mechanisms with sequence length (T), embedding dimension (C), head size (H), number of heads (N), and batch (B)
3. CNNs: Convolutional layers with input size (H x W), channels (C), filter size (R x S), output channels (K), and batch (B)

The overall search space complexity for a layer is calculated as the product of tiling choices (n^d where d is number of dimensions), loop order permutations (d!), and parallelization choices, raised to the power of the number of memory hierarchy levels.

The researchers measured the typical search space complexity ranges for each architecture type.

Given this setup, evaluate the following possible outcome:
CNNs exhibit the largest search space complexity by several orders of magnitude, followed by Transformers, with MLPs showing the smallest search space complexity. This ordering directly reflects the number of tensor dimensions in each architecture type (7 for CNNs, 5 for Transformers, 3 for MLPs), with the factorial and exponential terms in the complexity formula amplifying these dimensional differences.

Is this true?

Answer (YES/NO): YES